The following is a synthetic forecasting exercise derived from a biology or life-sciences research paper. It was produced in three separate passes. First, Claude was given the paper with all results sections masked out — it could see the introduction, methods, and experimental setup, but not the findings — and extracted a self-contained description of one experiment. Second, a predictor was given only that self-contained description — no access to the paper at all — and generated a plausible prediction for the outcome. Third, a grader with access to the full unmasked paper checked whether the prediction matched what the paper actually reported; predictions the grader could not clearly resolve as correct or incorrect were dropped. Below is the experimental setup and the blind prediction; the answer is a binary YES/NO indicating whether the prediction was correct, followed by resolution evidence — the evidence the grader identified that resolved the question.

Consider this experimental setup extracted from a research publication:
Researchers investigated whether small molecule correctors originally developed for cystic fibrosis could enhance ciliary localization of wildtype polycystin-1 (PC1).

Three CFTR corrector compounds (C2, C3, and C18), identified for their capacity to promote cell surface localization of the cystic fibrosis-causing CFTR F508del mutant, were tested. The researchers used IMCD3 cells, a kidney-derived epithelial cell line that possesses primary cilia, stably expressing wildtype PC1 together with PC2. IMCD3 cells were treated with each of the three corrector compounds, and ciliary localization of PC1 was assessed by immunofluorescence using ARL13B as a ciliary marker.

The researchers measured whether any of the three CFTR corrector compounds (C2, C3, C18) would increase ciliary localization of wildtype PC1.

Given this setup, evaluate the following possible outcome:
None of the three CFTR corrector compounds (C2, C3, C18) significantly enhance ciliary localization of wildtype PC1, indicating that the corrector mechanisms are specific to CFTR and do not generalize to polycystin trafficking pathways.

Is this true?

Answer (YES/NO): NO